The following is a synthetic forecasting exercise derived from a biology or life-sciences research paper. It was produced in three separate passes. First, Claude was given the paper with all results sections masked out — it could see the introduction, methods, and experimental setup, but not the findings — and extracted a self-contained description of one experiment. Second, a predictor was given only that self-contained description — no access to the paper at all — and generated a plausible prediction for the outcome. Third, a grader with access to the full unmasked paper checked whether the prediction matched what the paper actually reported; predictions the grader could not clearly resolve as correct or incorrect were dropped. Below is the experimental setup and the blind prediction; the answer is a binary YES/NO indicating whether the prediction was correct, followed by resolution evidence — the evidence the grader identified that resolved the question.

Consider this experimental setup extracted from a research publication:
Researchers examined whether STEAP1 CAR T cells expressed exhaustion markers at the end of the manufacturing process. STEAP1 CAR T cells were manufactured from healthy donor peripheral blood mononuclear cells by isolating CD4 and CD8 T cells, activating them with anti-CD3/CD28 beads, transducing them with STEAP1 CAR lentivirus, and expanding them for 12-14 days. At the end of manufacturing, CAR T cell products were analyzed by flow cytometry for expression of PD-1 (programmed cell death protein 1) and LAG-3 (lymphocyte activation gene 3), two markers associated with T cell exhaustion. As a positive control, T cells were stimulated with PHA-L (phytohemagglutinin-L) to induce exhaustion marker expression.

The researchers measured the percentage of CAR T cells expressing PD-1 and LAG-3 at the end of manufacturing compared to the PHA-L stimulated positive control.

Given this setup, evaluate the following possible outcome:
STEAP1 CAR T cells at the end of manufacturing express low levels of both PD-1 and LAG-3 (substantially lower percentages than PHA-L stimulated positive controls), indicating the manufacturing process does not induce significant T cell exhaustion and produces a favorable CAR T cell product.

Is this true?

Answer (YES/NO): YES